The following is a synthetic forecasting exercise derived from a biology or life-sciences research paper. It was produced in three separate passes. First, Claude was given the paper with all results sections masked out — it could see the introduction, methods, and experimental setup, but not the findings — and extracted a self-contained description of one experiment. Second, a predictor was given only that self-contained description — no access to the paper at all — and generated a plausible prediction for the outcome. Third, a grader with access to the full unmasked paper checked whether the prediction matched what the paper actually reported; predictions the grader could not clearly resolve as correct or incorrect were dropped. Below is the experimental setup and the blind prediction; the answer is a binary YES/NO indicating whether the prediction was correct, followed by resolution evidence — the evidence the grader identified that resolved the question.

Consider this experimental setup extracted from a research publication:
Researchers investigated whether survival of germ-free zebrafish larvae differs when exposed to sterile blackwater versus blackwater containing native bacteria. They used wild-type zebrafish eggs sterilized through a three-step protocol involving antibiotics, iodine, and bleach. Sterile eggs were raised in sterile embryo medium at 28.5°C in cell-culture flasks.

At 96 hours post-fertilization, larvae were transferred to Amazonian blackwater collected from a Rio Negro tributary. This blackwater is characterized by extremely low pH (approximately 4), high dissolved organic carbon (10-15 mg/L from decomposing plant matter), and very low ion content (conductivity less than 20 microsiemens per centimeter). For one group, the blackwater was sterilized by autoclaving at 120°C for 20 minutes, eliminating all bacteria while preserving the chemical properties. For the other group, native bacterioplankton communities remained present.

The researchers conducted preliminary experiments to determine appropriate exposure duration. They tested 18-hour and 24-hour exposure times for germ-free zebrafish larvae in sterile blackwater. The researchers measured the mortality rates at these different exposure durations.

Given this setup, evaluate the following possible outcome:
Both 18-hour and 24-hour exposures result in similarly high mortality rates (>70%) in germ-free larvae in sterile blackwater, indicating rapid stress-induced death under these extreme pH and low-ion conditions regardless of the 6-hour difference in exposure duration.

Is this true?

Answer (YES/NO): NO